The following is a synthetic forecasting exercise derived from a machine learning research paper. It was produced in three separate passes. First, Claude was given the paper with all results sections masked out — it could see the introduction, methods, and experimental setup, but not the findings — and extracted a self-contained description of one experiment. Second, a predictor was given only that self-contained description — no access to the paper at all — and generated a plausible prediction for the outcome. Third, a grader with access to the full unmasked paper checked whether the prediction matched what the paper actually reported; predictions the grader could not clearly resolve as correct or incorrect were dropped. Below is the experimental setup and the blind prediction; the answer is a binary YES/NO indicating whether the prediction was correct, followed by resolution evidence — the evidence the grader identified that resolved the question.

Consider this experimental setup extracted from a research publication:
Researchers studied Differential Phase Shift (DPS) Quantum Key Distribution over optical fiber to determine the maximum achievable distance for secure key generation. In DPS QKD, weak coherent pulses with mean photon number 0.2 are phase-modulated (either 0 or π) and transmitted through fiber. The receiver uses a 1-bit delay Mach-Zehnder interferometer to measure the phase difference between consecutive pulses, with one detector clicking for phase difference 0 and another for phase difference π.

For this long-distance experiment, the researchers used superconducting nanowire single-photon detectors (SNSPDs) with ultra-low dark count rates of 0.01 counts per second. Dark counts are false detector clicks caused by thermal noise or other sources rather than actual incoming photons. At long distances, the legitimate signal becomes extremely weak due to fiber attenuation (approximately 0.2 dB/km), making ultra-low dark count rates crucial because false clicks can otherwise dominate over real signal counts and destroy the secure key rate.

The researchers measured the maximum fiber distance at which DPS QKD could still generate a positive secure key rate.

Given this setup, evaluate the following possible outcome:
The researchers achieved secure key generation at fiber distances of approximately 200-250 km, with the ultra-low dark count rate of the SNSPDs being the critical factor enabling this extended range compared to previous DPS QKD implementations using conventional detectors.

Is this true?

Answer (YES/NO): NO